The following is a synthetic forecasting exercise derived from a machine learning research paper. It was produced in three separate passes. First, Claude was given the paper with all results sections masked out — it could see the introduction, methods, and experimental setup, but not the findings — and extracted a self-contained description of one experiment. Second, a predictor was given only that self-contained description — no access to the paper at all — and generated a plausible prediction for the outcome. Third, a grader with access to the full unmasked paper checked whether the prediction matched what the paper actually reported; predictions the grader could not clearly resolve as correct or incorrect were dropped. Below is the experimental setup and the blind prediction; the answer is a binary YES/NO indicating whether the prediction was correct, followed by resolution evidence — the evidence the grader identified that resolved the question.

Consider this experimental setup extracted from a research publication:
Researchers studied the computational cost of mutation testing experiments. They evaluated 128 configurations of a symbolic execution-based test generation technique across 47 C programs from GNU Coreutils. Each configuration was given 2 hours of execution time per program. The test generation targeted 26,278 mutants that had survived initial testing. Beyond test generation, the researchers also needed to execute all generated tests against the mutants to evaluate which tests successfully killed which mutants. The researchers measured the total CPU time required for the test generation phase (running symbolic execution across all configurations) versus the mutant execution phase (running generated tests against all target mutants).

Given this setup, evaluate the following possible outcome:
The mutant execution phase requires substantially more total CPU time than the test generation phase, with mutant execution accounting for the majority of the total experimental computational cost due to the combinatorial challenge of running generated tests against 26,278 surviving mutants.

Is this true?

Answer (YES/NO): YES